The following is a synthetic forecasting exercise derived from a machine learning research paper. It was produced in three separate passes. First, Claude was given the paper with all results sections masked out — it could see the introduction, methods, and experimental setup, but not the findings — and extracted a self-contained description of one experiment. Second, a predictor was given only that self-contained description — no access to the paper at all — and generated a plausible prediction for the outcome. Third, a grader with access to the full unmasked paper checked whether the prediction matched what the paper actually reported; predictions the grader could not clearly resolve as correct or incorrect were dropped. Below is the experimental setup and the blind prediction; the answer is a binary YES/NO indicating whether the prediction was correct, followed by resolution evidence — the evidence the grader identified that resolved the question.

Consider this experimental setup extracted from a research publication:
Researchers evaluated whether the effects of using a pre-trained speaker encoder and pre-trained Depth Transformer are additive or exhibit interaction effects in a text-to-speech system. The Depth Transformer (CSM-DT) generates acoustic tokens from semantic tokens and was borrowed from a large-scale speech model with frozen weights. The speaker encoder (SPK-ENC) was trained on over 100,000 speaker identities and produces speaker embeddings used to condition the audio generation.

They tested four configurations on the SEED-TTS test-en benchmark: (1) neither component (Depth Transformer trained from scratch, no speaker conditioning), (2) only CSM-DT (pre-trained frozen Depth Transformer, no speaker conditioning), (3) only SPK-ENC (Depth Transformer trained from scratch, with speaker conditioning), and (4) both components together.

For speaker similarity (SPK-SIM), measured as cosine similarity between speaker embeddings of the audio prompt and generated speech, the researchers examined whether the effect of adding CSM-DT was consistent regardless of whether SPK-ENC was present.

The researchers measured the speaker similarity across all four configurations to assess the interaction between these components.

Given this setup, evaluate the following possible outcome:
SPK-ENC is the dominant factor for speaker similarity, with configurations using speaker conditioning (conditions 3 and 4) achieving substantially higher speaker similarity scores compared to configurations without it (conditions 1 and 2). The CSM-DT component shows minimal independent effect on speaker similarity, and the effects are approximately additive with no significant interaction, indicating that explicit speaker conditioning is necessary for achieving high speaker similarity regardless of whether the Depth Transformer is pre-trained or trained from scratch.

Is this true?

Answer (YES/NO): NO